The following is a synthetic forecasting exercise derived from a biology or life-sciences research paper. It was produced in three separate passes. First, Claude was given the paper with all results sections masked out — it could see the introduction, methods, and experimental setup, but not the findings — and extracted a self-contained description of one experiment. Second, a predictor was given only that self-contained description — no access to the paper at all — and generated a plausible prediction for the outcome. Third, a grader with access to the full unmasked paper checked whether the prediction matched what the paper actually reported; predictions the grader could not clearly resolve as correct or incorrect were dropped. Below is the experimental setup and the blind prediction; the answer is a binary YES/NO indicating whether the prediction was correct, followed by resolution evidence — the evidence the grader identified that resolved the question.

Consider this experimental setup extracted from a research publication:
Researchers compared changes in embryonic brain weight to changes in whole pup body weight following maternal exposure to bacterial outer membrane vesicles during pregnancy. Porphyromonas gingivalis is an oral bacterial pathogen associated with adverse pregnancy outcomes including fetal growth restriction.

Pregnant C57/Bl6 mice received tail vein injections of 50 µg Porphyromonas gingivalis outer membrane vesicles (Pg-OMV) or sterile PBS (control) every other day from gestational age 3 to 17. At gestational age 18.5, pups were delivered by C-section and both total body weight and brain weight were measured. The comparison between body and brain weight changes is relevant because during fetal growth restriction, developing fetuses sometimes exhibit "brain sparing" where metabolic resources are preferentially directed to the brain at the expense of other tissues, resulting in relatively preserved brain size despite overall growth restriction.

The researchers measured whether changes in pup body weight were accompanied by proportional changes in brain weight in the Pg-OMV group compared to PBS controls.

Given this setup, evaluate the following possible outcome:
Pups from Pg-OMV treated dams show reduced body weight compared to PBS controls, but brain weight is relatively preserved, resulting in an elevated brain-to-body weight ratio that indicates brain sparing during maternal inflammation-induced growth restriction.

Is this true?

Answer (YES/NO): NO